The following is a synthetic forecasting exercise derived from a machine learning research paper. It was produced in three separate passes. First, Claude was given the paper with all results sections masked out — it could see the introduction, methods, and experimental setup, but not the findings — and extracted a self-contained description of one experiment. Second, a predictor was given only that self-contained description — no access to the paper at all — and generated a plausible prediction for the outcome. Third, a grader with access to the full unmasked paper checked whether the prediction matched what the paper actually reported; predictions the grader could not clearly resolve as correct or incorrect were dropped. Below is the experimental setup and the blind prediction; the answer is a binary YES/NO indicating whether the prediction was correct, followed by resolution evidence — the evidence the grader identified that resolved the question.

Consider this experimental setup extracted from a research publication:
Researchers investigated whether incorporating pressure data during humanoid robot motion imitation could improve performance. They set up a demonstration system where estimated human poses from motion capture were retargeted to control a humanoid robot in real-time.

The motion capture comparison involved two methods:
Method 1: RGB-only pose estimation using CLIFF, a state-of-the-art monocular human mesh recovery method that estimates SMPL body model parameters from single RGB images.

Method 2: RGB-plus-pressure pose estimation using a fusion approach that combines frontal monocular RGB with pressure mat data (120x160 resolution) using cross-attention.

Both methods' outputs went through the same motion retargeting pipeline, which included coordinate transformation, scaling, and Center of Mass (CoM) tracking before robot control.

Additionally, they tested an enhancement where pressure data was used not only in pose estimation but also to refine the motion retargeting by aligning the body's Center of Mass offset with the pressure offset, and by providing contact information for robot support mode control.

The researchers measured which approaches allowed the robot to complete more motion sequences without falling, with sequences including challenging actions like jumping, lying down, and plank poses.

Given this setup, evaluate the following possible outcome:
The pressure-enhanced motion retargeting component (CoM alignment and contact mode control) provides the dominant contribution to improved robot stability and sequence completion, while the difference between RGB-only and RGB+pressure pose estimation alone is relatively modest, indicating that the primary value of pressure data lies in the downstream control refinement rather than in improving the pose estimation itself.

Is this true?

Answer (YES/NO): NO